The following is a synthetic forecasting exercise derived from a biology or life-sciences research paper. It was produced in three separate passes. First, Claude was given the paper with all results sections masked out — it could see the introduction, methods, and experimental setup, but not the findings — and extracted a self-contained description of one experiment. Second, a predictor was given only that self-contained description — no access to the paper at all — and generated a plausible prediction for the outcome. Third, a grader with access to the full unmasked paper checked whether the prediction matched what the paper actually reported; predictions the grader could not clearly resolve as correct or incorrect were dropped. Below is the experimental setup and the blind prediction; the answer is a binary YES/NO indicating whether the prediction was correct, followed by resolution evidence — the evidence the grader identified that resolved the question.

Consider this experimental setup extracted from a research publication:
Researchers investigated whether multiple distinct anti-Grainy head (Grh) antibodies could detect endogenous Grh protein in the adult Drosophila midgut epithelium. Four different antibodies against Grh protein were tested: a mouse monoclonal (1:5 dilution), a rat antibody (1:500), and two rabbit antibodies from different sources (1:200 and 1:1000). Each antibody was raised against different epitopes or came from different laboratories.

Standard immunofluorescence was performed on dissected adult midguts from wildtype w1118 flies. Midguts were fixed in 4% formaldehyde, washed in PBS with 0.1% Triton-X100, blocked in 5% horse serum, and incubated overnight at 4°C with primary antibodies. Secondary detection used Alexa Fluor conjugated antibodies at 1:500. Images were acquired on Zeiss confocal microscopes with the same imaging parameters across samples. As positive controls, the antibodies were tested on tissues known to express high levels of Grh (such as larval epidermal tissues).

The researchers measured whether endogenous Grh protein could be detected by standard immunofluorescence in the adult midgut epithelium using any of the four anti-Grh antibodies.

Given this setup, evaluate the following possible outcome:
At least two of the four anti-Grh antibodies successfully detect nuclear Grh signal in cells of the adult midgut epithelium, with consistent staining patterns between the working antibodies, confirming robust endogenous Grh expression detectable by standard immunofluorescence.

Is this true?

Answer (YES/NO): NO